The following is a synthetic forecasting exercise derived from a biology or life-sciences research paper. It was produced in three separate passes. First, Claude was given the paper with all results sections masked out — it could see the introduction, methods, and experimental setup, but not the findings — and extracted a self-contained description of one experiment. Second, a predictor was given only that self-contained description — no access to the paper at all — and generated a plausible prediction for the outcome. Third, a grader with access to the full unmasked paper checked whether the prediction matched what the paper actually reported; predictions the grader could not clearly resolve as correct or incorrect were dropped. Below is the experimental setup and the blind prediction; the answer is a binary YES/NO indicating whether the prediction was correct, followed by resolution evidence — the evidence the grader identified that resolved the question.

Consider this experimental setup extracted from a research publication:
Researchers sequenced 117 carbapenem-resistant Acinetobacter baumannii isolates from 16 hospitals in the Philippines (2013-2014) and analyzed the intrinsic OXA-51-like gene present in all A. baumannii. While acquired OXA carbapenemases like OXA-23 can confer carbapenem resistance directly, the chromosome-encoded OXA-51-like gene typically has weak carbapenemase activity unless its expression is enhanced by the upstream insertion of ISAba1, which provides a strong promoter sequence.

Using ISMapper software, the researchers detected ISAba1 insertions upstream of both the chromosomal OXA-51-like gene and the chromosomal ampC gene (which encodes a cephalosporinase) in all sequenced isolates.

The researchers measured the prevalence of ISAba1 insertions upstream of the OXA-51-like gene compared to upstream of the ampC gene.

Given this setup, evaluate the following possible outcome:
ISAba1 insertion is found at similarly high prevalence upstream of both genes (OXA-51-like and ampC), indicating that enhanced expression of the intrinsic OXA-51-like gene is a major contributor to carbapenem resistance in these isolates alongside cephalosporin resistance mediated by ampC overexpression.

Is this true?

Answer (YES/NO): NO